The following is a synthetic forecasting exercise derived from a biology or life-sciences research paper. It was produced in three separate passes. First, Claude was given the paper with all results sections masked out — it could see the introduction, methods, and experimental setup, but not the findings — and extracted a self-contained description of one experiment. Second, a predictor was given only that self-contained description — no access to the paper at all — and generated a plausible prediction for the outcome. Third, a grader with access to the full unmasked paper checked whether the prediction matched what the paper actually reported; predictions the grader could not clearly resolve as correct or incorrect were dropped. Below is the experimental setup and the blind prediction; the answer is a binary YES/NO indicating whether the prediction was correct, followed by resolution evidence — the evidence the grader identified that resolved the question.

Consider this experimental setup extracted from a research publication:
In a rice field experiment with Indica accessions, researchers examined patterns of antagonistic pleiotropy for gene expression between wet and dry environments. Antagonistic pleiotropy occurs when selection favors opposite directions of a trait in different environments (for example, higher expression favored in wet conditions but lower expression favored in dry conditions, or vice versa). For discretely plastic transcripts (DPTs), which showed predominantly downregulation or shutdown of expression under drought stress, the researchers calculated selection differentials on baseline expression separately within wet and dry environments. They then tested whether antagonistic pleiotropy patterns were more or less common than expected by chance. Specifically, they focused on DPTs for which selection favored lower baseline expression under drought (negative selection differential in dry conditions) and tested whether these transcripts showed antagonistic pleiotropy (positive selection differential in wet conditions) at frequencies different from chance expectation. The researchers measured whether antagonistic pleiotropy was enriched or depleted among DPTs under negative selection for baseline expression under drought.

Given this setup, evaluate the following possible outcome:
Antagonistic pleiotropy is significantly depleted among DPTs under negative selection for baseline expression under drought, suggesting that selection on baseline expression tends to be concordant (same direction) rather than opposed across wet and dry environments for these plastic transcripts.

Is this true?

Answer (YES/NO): YES